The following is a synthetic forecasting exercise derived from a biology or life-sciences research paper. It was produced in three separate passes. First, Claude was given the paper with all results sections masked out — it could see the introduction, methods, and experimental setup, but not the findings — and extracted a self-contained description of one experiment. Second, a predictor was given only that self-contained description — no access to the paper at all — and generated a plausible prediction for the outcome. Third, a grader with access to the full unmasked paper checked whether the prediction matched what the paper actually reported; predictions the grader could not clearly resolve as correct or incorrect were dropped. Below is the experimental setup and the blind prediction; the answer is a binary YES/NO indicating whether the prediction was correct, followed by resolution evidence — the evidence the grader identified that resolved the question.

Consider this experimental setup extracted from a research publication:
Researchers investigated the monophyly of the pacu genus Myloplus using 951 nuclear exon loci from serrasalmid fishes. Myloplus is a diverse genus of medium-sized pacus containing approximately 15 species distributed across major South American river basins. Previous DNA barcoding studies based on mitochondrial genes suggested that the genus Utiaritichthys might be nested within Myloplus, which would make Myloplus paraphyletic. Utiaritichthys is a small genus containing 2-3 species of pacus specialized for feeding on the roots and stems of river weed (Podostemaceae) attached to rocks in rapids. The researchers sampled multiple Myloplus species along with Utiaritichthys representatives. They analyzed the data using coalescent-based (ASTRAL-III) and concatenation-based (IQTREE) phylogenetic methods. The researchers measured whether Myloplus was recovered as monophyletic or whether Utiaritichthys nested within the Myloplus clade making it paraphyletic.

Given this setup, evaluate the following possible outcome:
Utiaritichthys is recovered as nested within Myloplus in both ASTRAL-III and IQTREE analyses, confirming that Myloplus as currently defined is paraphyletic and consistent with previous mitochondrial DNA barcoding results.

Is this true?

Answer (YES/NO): YES